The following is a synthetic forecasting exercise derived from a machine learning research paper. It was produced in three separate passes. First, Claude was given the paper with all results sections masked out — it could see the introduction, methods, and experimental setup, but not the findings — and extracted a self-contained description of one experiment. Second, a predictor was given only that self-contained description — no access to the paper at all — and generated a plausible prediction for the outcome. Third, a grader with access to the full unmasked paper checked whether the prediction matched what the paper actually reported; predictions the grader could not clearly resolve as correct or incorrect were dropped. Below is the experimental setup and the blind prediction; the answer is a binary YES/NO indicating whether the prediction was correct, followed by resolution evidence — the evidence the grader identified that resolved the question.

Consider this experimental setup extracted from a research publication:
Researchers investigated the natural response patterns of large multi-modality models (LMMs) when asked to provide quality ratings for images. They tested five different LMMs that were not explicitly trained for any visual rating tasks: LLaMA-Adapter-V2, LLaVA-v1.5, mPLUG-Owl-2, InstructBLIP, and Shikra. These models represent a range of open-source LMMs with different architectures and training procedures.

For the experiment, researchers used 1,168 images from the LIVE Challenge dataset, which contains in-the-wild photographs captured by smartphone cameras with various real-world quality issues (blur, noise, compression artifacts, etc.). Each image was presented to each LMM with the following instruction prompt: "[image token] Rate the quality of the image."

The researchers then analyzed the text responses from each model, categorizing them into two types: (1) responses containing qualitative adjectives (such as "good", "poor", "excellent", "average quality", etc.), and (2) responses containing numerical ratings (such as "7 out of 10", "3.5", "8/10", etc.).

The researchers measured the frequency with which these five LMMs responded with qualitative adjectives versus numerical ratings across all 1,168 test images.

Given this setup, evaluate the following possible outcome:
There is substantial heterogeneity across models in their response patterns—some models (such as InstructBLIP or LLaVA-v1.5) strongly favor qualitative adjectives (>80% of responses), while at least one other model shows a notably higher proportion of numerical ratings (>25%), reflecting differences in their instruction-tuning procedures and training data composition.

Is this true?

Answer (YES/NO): NO